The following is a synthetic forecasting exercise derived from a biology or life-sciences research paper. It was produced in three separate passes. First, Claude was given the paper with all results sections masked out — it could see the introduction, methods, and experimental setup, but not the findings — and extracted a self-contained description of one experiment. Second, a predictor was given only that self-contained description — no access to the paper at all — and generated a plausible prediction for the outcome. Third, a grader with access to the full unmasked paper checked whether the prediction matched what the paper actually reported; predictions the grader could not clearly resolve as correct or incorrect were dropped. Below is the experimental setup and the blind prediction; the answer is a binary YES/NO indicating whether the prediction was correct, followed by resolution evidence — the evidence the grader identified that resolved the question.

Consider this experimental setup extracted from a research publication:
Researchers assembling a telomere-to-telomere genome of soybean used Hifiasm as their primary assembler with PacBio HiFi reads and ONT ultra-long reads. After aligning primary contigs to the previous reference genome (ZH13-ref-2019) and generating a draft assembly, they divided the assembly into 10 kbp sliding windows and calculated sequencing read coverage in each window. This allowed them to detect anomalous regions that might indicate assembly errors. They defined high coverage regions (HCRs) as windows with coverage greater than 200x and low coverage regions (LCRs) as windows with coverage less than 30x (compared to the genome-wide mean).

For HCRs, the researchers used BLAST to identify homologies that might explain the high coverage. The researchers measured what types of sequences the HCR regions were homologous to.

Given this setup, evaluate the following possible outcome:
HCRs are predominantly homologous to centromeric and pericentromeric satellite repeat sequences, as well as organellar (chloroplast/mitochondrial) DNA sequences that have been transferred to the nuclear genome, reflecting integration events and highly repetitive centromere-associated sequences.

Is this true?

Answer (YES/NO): NO